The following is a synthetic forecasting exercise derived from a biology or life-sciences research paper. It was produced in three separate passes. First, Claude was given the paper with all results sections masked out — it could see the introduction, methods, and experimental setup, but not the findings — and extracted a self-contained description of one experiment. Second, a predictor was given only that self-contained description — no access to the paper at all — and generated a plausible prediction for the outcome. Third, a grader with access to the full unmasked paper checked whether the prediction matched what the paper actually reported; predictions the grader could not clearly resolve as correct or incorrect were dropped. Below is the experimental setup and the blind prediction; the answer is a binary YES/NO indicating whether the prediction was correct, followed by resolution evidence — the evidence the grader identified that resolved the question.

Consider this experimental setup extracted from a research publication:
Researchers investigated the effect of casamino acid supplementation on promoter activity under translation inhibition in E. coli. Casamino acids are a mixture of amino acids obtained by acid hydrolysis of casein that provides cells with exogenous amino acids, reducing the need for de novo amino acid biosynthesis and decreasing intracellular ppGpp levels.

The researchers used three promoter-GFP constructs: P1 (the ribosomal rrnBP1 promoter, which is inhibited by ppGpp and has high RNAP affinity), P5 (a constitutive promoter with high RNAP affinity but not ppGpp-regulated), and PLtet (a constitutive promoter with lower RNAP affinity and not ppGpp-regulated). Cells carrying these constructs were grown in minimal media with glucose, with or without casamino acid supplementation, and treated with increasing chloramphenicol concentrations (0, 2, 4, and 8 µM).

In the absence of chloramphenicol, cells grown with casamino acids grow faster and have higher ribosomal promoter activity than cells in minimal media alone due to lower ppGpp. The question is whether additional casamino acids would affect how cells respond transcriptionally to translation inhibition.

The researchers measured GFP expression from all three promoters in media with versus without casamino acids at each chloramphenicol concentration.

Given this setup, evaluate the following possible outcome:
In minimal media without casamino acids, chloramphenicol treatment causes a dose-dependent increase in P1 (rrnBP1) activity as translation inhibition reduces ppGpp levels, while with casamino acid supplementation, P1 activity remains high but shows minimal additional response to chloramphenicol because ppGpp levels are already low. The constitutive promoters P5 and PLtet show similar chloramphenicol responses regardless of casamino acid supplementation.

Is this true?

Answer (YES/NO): NO